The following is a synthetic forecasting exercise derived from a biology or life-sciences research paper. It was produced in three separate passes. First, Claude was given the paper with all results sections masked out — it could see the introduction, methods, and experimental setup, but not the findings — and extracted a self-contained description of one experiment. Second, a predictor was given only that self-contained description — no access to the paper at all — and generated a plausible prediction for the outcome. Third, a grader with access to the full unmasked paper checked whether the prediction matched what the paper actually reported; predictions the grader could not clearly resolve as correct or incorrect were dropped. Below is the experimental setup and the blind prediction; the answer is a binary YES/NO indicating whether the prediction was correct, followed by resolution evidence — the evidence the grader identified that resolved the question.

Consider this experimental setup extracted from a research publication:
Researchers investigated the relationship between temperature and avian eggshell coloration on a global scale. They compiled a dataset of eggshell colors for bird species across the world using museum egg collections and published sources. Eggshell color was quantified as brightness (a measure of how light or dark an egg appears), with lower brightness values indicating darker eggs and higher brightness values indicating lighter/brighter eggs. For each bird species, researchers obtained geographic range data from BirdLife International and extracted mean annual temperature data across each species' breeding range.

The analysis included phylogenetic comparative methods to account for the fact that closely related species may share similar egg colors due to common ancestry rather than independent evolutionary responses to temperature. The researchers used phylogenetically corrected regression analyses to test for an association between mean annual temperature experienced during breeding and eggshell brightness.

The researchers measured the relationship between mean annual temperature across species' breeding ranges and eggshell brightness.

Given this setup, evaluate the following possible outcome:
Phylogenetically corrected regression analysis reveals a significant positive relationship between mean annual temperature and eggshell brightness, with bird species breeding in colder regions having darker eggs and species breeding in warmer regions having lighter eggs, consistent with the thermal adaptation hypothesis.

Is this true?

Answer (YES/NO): YES